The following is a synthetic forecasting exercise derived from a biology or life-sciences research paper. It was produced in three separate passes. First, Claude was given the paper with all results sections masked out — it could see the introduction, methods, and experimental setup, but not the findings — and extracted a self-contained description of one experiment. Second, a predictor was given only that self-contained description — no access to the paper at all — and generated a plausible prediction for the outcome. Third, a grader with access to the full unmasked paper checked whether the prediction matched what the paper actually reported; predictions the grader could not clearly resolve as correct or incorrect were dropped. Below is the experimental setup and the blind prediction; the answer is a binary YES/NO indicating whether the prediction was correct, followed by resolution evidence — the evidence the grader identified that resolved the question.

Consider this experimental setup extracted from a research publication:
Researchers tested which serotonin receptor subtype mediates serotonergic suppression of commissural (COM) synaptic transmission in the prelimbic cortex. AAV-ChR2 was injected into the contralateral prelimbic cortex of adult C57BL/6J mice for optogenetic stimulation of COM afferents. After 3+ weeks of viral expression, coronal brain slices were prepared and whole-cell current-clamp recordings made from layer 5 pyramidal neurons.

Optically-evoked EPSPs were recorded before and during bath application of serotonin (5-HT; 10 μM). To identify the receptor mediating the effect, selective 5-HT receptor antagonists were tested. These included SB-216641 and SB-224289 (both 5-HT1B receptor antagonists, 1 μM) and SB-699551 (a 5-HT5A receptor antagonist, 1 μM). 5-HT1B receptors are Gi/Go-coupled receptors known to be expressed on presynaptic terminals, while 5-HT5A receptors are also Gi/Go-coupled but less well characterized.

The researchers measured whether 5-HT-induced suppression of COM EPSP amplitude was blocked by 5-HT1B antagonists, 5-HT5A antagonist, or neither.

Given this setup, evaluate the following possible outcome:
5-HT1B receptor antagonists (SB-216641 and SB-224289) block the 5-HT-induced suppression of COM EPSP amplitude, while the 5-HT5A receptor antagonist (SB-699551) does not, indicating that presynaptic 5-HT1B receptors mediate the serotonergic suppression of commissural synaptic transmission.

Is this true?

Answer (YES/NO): YES